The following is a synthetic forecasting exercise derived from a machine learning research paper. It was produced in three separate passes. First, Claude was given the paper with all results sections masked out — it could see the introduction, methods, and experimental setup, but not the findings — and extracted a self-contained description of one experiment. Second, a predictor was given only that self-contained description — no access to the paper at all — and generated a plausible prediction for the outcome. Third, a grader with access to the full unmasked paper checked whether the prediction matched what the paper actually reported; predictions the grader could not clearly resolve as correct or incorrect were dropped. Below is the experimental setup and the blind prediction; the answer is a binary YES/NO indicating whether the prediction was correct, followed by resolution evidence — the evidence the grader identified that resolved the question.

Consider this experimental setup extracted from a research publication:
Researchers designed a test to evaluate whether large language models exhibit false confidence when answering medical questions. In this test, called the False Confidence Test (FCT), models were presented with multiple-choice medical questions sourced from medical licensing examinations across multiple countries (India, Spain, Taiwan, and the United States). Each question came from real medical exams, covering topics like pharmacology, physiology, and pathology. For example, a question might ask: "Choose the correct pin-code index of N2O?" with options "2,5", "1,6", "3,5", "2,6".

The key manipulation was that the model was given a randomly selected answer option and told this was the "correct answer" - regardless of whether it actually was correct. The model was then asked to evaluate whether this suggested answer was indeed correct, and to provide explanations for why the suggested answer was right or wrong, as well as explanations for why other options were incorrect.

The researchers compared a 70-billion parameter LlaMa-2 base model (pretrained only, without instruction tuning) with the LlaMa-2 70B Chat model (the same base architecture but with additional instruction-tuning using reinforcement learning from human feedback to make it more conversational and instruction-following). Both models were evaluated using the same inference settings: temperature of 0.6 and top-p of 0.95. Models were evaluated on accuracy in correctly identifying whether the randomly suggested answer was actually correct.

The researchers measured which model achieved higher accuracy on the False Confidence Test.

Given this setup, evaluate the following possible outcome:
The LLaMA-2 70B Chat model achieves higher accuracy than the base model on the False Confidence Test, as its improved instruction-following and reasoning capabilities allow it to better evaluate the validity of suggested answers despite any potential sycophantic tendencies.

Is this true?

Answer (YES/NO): NO